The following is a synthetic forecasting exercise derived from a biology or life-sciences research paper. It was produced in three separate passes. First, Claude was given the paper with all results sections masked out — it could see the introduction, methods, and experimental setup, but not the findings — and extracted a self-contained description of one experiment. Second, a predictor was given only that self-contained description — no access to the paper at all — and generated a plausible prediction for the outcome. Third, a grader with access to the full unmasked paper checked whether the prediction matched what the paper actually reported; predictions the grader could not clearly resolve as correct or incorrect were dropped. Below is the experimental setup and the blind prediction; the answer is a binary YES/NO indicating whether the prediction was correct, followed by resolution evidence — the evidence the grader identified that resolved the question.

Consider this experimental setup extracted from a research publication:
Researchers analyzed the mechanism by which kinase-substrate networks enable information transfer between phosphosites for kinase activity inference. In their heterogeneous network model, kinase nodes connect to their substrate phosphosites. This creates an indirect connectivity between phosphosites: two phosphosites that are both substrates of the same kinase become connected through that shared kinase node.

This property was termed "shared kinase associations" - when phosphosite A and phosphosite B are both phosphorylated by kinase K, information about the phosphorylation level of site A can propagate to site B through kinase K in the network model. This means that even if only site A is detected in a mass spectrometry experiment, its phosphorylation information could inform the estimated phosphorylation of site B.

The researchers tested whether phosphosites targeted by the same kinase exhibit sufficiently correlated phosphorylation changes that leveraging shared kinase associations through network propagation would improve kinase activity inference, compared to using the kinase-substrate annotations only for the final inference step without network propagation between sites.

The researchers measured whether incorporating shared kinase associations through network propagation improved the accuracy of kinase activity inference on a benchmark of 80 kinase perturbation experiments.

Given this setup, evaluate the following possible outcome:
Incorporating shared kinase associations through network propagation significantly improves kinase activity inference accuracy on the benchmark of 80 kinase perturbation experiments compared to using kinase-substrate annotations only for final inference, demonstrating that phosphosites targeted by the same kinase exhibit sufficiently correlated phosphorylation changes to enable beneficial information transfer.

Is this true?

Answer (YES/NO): YES